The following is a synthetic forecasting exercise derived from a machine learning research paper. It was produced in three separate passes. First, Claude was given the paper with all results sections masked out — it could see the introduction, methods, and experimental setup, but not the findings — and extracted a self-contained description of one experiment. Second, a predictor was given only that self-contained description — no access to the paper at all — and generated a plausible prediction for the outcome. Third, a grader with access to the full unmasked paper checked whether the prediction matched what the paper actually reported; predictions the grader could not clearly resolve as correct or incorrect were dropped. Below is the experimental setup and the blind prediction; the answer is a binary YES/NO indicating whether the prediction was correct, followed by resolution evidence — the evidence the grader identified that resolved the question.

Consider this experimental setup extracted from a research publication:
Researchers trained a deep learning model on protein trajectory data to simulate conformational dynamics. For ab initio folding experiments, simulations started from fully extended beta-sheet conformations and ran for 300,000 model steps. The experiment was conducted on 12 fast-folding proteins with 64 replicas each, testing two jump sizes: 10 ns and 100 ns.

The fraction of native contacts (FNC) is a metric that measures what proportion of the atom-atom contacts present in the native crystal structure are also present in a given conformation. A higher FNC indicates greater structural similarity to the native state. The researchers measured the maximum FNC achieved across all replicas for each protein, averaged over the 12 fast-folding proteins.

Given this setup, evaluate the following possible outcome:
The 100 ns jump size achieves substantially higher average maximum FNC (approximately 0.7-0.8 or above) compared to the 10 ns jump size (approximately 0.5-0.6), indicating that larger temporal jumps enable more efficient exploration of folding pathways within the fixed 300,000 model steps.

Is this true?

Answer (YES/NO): NO